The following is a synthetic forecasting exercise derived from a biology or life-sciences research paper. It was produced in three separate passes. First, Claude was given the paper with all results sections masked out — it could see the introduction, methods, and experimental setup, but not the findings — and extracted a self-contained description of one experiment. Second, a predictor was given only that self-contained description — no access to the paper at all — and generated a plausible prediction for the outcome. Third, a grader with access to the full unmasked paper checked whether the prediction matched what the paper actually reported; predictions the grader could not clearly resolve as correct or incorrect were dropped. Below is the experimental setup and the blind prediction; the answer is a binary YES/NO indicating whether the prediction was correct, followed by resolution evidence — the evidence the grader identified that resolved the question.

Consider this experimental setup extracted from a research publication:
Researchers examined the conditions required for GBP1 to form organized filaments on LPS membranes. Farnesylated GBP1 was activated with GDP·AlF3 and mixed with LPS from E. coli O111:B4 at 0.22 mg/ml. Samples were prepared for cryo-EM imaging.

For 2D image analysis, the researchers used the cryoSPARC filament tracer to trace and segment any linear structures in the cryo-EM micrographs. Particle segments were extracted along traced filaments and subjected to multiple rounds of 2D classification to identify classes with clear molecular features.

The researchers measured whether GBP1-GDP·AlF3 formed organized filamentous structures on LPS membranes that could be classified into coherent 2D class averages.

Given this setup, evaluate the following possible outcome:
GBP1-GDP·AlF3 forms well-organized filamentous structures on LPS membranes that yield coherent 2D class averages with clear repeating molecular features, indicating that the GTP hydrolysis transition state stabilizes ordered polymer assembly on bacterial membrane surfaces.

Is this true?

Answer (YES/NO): YES